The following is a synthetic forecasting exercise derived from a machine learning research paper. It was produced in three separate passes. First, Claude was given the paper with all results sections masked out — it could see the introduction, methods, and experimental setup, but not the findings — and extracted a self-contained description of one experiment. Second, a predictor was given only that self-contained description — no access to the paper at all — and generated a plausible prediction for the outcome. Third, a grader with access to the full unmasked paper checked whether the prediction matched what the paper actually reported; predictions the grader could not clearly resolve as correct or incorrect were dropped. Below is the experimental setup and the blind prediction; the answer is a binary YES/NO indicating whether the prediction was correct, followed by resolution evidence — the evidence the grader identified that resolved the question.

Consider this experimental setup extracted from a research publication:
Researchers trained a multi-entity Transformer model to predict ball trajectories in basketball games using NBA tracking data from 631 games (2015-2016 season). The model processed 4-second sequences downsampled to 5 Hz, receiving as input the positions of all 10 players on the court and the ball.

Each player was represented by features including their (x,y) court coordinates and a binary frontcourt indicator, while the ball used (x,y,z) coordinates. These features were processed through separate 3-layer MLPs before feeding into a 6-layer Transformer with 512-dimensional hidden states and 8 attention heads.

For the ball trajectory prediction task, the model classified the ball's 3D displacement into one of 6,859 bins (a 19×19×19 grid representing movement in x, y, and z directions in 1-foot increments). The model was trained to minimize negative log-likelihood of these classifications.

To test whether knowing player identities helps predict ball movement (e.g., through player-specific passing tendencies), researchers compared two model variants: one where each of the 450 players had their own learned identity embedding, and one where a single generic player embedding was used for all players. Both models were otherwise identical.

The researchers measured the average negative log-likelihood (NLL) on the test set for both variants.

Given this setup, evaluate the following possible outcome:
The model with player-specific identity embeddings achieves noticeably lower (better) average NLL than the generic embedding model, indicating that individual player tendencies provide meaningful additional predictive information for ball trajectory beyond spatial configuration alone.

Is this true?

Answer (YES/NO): YES